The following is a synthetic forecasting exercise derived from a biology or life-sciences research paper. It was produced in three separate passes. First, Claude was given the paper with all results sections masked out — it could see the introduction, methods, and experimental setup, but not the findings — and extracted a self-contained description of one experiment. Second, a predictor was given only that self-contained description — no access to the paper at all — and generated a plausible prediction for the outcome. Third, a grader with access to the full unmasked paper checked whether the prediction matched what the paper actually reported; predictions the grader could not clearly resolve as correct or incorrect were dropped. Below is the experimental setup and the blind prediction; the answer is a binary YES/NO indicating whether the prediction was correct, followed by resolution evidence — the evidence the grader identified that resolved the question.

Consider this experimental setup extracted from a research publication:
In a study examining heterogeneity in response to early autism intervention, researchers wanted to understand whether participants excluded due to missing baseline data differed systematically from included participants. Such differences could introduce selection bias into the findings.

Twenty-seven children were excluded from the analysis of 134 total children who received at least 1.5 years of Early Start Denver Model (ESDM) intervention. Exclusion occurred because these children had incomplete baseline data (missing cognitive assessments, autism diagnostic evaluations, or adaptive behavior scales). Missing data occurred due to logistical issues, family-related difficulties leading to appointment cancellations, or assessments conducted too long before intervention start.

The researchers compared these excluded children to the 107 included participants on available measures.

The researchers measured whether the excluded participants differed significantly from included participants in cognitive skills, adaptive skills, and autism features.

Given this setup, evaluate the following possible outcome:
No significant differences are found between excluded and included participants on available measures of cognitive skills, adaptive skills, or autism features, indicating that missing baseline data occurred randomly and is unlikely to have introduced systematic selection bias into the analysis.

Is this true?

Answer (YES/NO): YES